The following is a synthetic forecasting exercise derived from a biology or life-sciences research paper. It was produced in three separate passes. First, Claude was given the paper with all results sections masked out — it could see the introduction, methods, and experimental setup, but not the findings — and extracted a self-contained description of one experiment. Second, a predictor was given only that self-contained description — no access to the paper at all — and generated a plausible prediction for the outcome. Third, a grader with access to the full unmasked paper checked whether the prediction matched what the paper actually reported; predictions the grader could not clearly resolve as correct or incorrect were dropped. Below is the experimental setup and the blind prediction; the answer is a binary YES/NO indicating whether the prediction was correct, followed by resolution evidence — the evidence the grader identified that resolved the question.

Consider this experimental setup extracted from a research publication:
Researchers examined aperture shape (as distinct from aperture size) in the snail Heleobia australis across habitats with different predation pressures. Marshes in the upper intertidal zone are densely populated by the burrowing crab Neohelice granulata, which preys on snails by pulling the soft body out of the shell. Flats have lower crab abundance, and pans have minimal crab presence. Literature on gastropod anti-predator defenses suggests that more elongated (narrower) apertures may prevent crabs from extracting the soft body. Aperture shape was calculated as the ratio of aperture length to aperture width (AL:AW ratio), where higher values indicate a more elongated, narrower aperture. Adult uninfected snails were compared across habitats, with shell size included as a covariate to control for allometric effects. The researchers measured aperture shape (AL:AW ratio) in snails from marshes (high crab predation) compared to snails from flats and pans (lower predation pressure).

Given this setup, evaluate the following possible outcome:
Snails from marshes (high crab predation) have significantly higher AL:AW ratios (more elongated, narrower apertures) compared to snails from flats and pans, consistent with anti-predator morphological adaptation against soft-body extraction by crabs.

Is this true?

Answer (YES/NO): NO